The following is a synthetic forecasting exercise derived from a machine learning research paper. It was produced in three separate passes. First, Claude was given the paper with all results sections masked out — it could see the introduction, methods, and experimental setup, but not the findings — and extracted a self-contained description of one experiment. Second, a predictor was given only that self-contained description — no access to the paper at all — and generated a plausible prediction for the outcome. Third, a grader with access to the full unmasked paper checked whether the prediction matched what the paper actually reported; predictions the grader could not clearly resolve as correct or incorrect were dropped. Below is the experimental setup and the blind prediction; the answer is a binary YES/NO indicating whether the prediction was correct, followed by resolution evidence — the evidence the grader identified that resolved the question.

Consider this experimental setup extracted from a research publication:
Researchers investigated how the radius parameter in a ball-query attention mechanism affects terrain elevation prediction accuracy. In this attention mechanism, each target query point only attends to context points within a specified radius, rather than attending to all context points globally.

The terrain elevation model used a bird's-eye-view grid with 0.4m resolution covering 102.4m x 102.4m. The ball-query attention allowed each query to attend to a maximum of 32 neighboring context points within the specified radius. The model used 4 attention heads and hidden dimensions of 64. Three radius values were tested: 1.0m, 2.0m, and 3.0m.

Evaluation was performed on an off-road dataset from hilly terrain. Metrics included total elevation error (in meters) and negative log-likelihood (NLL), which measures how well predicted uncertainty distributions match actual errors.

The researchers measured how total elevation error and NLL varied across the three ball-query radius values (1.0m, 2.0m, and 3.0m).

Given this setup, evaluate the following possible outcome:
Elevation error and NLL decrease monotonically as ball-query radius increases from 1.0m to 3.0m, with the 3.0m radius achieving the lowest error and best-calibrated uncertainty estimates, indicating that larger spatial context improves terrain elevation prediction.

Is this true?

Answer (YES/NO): NO